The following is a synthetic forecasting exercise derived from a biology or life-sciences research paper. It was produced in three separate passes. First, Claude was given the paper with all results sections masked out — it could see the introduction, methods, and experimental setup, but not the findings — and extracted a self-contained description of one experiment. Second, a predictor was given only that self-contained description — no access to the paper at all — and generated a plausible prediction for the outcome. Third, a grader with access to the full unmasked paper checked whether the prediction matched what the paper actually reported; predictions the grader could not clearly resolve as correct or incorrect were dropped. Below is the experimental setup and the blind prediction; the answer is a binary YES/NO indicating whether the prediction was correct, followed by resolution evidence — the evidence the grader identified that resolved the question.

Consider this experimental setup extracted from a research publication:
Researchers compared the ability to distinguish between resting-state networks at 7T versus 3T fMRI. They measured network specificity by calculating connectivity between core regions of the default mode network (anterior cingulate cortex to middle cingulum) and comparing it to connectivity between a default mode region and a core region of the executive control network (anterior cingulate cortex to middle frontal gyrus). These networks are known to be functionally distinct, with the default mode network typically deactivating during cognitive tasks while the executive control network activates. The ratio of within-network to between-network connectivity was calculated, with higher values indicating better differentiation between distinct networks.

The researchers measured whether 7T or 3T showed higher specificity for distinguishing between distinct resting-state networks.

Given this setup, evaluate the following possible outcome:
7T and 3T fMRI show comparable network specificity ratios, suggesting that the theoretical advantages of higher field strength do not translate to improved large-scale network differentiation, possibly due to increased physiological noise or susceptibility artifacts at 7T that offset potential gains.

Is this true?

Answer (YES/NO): NO